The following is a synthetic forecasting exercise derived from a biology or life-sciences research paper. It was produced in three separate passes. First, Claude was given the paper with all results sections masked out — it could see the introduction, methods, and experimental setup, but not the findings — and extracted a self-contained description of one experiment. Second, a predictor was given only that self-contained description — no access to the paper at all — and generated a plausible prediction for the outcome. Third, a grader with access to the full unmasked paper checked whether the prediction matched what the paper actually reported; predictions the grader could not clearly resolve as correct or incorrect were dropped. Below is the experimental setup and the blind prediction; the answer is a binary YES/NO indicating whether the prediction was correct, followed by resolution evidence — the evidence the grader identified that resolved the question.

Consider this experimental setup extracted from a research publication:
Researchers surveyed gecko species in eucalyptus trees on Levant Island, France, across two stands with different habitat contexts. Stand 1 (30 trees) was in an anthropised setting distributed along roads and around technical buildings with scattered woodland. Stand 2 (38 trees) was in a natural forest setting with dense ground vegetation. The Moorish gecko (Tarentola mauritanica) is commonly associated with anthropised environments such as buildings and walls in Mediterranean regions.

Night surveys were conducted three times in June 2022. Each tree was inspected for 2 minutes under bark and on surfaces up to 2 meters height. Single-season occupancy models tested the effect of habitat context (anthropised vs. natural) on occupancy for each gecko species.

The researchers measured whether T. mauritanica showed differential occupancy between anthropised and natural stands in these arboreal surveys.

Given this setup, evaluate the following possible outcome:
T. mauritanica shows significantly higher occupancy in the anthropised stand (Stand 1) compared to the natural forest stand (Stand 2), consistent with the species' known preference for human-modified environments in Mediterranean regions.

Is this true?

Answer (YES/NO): NO